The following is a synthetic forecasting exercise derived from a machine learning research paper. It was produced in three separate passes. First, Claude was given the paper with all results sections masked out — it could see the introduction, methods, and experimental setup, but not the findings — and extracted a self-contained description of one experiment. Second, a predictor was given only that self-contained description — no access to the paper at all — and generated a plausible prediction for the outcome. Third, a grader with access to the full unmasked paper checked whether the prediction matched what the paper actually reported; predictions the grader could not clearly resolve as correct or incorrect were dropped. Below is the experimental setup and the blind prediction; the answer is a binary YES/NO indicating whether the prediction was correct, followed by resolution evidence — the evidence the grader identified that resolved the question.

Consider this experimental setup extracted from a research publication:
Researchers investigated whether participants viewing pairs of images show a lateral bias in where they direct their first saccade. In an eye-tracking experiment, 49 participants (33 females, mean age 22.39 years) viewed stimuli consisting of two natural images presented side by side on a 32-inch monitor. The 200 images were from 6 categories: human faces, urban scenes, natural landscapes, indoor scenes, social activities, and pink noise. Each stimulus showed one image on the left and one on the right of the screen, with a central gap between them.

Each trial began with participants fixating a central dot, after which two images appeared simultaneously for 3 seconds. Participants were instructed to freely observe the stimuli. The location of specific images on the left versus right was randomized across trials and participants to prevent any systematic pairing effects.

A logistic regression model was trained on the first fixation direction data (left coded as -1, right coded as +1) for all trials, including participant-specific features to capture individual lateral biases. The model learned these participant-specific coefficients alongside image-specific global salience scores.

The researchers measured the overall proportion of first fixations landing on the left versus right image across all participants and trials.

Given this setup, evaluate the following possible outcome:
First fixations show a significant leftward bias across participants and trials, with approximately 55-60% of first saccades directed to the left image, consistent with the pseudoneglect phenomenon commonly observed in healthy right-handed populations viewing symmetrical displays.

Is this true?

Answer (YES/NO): NO